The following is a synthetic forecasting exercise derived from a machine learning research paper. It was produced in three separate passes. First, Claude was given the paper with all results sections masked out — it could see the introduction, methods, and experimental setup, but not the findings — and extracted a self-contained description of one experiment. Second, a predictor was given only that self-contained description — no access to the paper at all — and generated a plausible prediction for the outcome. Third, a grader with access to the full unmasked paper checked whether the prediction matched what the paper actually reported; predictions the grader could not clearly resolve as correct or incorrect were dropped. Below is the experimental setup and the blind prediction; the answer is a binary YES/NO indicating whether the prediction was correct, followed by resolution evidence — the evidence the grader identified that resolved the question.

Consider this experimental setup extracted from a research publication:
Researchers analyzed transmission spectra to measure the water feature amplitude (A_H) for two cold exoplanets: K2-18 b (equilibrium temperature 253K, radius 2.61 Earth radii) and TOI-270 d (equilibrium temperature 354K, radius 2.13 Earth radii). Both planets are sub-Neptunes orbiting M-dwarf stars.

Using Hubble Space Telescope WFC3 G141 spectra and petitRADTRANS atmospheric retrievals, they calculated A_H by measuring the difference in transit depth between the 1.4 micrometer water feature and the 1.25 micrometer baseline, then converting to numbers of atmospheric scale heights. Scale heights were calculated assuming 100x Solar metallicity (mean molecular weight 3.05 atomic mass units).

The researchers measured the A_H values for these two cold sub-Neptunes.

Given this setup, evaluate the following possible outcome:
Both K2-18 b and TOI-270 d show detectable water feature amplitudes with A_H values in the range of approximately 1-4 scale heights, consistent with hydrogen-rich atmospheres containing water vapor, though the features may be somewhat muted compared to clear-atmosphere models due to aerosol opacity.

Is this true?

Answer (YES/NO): NO